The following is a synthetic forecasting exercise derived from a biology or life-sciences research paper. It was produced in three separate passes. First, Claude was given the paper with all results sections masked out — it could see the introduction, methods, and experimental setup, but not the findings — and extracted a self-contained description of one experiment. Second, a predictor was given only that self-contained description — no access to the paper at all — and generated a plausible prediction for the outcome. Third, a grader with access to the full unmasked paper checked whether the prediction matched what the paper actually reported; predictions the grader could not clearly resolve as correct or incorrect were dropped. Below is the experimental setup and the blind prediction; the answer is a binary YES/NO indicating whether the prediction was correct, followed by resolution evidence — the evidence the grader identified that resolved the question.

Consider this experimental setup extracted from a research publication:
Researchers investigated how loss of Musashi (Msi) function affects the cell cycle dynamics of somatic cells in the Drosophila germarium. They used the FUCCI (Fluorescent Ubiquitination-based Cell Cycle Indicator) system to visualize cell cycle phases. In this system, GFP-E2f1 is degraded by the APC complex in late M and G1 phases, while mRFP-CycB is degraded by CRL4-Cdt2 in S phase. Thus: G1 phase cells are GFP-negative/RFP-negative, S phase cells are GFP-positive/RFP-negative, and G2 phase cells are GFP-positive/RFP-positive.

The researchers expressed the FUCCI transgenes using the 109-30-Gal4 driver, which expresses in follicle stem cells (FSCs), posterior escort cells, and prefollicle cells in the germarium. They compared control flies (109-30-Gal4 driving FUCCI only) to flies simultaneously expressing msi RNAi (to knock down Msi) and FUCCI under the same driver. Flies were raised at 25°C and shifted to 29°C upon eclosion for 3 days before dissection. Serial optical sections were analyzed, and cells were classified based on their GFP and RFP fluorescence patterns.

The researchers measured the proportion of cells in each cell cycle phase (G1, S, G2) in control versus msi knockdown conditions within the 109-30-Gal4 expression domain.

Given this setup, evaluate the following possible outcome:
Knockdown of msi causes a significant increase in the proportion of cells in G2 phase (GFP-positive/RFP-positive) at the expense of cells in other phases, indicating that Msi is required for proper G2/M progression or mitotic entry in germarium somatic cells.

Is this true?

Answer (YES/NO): YES